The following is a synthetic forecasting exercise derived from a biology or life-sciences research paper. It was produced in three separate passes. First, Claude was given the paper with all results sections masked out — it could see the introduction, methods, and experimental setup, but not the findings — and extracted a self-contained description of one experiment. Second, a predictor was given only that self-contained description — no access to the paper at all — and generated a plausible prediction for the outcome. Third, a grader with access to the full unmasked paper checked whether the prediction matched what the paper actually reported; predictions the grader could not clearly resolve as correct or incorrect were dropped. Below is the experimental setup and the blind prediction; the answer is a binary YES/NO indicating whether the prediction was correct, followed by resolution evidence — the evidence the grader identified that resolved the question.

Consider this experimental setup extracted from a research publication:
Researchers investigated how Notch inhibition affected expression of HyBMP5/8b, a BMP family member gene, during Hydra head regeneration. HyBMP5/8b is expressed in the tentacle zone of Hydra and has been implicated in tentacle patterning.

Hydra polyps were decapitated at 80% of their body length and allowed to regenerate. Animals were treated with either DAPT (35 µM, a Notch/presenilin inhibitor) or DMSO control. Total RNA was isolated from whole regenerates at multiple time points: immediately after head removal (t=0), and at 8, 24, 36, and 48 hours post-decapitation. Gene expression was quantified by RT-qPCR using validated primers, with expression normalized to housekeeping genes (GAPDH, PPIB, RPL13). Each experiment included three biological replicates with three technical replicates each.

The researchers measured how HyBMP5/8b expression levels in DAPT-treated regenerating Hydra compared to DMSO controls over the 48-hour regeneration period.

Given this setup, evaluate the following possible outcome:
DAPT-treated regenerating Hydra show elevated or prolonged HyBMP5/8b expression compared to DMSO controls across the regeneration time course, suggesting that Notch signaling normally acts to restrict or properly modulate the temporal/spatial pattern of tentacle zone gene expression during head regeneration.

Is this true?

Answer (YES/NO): YES